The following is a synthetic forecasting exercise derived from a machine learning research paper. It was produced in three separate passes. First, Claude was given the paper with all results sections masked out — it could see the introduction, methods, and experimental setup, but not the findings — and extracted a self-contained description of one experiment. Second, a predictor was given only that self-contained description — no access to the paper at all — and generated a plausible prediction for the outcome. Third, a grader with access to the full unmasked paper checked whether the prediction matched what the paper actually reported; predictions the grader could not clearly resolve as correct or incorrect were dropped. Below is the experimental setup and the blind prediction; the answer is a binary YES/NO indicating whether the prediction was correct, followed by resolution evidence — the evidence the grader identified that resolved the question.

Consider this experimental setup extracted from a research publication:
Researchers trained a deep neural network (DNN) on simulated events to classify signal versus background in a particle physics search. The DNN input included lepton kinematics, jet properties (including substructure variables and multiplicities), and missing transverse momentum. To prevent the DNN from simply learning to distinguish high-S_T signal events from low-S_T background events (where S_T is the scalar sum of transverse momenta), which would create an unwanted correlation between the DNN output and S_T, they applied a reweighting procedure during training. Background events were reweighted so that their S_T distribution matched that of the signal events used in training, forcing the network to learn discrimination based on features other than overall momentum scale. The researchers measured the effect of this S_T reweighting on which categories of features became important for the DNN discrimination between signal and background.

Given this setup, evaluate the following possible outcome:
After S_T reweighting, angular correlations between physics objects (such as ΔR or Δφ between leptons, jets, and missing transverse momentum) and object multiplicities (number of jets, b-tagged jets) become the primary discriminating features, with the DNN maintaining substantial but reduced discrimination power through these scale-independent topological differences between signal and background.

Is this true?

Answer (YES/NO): NO